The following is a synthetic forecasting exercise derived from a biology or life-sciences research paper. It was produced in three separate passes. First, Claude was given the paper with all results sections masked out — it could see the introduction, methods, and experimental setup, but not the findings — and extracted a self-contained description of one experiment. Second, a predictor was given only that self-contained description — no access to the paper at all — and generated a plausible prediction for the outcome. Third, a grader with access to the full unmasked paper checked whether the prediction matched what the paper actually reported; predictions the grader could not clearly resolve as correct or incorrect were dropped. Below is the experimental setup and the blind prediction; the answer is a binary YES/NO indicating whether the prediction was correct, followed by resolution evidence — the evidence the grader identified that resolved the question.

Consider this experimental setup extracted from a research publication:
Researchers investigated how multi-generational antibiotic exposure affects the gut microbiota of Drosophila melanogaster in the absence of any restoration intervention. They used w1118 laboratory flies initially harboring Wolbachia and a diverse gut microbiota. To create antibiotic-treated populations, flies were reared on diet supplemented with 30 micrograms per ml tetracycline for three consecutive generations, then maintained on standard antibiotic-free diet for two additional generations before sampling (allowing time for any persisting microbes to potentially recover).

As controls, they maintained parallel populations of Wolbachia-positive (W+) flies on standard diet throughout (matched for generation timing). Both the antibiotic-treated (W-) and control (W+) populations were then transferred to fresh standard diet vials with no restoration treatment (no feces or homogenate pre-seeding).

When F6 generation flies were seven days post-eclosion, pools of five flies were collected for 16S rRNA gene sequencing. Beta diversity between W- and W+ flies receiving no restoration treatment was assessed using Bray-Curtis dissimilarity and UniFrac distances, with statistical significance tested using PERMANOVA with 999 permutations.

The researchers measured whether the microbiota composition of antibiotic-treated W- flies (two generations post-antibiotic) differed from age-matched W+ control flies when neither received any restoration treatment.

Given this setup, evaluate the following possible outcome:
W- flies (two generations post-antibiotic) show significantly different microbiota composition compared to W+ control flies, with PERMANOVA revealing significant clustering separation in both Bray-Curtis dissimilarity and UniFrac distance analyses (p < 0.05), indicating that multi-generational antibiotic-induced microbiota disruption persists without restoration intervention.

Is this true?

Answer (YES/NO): NO